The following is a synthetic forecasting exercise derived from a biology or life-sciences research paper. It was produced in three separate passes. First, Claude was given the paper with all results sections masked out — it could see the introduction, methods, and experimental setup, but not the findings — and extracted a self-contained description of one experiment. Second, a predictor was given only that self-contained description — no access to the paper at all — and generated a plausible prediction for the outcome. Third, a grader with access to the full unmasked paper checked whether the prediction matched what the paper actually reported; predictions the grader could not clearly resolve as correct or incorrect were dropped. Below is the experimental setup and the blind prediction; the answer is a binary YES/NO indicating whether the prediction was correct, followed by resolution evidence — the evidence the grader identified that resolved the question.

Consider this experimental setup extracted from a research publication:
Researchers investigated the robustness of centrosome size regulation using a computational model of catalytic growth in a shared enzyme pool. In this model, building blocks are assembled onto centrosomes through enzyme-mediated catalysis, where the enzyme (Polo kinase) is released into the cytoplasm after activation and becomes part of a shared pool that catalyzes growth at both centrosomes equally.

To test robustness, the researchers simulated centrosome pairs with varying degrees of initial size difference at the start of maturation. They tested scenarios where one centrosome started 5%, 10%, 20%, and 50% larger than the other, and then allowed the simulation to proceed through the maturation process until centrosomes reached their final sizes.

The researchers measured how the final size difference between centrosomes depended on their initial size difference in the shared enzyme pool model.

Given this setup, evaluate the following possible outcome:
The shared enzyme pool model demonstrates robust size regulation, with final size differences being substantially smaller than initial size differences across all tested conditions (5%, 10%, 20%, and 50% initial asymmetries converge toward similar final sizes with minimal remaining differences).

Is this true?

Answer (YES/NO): YES